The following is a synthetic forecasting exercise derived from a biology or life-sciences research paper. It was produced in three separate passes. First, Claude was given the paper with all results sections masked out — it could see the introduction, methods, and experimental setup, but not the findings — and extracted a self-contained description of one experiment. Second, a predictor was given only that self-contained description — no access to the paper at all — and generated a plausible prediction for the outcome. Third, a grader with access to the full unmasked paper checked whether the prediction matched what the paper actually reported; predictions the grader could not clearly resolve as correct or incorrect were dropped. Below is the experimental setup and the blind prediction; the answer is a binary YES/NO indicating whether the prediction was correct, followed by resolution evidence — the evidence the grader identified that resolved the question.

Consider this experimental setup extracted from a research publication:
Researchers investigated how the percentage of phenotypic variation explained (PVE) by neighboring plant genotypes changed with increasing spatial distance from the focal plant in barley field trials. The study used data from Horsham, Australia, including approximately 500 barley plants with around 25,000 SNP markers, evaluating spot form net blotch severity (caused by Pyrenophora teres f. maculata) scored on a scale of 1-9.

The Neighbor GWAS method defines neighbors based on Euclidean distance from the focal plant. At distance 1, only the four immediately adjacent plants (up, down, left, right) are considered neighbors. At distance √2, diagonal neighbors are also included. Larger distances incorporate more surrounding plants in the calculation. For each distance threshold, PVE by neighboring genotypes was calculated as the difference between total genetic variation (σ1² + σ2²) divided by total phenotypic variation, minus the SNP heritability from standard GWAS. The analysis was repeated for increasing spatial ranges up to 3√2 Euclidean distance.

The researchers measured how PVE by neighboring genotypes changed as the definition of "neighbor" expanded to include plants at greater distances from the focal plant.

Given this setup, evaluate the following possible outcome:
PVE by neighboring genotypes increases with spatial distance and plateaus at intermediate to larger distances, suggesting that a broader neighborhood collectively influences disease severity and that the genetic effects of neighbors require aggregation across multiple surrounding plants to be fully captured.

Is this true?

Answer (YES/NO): NO